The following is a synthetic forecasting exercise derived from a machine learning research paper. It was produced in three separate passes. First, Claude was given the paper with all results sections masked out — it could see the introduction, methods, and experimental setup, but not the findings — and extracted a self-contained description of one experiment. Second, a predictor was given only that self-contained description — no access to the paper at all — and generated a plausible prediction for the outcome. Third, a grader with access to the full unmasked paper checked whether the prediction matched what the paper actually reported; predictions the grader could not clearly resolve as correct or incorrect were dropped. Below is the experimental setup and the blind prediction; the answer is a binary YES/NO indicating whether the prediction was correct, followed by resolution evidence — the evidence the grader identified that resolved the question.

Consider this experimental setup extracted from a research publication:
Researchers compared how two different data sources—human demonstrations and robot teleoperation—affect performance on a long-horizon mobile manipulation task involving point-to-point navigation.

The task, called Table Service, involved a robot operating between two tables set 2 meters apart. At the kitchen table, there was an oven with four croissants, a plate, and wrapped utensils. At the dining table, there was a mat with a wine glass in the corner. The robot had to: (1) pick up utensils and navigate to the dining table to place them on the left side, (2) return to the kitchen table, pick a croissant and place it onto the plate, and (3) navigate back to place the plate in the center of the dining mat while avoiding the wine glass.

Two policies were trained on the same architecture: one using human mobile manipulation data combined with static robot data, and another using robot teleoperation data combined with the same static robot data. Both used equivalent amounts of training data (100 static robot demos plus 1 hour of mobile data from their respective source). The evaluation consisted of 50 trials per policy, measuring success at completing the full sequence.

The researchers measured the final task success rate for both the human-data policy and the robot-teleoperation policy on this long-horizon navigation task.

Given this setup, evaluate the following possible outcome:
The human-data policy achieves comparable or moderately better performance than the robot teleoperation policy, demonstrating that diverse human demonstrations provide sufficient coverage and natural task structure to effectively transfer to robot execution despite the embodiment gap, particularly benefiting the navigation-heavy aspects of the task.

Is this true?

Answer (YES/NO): YES